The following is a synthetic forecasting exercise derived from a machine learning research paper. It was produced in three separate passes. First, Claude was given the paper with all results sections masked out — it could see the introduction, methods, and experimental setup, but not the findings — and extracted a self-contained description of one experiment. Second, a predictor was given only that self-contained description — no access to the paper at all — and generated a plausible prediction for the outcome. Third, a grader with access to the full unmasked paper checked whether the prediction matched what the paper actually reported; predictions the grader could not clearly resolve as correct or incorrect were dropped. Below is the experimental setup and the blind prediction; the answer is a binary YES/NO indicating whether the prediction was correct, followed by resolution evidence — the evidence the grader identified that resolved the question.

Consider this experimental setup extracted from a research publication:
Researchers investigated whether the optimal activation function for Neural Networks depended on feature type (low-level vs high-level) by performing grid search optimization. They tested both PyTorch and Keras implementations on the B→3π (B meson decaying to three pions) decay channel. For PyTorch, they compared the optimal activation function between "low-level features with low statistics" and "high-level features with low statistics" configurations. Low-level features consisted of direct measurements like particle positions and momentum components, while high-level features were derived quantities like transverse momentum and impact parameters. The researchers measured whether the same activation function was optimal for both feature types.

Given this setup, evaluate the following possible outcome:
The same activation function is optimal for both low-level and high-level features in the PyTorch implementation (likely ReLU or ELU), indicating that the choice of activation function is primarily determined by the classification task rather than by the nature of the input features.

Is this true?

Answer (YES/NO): NO